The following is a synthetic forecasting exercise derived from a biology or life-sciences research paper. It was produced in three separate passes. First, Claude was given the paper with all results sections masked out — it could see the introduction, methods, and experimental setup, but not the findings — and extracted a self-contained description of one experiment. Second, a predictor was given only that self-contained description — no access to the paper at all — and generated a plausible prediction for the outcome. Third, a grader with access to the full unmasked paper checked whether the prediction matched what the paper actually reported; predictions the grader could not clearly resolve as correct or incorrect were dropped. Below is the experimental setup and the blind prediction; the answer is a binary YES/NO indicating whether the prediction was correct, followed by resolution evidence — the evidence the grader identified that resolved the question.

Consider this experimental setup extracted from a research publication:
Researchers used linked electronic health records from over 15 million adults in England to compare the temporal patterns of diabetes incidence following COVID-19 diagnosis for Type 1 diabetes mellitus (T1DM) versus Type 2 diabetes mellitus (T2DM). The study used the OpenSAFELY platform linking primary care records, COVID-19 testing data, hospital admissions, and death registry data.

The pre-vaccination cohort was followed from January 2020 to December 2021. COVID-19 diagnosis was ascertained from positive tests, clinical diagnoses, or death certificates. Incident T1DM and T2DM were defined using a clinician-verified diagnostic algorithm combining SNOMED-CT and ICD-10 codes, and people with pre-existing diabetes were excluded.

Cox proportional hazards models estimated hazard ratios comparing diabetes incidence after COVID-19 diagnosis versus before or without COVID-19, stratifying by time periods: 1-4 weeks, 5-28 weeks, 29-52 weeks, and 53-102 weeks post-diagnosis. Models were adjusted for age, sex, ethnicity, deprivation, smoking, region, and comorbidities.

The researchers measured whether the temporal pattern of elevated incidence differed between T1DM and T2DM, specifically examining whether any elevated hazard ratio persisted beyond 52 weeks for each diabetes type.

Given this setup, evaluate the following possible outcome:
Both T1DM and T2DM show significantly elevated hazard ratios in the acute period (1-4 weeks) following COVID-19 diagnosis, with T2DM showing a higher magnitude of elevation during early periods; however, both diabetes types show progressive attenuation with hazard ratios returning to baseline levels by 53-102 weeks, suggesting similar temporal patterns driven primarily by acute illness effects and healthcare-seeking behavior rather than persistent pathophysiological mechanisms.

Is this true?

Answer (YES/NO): NO